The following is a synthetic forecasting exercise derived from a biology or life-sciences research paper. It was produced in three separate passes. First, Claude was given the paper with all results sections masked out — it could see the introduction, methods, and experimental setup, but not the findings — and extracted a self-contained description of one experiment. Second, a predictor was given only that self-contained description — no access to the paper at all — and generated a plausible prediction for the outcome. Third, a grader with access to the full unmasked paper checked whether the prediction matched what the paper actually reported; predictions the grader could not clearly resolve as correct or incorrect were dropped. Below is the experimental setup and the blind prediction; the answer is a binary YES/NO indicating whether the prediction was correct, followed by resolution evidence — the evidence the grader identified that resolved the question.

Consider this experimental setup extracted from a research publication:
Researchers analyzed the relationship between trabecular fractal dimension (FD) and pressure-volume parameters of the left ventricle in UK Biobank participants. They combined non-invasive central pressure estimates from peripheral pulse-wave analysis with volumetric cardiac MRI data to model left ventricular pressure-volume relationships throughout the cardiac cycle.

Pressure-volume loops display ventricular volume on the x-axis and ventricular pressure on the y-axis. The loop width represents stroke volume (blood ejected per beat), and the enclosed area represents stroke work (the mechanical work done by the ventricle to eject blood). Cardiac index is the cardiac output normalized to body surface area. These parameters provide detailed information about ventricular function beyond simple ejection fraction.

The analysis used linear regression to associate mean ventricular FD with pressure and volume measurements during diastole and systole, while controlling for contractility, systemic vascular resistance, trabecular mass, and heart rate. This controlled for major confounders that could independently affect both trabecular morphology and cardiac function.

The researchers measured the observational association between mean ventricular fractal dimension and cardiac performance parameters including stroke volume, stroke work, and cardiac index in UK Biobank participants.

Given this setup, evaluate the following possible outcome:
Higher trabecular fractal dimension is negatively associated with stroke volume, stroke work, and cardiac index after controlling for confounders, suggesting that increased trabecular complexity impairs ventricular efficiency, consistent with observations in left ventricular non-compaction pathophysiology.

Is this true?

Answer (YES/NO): NO